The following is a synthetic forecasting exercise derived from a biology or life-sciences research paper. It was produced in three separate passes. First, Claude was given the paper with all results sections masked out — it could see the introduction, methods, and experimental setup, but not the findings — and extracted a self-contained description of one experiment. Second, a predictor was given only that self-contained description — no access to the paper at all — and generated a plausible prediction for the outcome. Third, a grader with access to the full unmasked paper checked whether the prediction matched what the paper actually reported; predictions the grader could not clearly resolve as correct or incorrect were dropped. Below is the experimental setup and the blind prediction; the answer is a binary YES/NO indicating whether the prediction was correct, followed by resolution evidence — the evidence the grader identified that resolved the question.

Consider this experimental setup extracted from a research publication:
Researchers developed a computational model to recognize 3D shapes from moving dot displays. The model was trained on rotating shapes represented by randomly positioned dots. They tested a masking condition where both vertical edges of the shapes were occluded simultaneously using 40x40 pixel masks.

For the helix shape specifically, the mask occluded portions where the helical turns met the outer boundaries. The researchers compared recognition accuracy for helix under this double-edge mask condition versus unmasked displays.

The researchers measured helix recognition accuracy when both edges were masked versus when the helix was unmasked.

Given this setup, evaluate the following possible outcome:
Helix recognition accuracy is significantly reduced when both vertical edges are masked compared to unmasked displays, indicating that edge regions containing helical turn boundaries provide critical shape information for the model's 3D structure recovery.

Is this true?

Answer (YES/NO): YES